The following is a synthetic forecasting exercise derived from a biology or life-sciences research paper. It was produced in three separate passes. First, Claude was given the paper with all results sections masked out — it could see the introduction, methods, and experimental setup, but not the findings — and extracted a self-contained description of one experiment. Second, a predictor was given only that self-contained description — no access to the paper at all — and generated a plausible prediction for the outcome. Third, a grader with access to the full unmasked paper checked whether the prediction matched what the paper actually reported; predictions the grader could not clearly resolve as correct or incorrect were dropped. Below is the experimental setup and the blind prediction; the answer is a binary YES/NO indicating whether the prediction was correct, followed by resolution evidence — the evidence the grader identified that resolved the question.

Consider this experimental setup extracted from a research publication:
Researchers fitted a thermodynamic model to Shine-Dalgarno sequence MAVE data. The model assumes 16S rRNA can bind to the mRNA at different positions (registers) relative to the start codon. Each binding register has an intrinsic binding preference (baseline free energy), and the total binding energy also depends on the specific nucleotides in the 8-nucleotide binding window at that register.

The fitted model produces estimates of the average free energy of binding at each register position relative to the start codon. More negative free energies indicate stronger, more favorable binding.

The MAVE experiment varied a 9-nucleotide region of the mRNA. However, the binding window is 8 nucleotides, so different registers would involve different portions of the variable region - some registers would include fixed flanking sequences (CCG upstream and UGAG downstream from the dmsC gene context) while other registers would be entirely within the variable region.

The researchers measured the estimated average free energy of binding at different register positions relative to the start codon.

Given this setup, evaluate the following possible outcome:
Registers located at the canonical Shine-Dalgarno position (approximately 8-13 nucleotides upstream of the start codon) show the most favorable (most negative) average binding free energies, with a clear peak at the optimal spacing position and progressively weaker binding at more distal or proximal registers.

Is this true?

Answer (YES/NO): NO